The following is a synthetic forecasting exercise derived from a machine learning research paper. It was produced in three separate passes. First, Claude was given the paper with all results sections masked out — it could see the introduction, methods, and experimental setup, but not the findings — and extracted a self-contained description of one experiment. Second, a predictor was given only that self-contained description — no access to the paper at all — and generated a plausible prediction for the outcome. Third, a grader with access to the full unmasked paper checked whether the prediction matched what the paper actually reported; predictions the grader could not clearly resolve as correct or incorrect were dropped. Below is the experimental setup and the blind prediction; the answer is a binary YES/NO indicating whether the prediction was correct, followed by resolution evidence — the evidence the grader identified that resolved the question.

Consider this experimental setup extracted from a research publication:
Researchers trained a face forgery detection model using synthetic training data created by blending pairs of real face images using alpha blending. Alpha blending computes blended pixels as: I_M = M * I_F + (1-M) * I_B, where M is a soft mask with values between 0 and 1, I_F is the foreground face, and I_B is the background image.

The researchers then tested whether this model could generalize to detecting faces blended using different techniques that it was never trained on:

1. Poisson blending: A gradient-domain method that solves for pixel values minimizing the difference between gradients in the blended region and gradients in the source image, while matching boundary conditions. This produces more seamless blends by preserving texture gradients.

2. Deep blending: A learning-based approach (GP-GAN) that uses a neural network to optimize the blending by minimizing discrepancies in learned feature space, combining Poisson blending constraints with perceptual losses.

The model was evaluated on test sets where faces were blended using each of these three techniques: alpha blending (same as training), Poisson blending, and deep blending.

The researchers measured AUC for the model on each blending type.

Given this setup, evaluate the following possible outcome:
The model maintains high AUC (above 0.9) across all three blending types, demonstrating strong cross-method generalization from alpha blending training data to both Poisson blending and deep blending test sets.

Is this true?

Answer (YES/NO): YES